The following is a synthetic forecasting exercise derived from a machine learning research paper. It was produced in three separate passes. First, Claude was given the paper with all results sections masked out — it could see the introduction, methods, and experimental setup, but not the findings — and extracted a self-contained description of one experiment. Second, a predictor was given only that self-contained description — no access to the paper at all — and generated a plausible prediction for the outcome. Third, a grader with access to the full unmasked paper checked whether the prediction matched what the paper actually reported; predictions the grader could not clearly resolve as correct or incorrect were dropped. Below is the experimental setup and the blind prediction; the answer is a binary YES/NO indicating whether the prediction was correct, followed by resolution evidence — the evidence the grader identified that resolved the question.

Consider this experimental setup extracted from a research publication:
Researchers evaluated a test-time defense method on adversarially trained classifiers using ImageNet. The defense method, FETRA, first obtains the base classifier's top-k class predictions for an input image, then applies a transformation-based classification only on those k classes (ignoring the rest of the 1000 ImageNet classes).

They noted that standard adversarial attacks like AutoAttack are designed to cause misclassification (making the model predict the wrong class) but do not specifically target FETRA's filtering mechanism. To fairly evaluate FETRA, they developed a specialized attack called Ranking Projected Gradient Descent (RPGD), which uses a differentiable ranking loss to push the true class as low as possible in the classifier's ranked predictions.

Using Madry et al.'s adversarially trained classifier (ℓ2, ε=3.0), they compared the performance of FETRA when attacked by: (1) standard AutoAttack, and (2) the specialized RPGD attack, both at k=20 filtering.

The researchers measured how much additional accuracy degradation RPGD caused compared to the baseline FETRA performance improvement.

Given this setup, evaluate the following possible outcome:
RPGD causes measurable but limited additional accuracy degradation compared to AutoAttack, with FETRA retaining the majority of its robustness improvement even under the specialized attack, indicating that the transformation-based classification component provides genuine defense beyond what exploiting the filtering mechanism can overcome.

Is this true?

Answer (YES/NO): YES